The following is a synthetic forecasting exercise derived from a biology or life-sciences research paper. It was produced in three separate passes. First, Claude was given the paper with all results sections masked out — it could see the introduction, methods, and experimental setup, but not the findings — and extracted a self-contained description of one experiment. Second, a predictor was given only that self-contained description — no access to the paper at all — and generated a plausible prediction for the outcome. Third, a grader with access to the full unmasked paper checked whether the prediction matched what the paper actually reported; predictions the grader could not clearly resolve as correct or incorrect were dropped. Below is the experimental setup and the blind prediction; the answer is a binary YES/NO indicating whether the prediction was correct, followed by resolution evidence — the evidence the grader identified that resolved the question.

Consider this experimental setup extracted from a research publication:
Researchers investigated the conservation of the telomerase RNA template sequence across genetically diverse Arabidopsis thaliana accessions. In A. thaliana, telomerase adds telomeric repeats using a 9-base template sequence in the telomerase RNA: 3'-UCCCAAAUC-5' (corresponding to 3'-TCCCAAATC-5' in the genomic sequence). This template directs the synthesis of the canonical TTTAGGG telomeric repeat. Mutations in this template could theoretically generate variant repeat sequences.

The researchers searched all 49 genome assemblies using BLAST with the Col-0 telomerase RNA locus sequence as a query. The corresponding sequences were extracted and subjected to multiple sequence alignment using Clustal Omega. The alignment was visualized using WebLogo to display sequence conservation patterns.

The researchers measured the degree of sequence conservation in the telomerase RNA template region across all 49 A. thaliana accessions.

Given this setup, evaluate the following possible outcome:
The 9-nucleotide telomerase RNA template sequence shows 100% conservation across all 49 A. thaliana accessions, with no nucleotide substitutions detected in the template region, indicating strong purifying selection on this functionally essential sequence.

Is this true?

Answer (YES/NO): YES